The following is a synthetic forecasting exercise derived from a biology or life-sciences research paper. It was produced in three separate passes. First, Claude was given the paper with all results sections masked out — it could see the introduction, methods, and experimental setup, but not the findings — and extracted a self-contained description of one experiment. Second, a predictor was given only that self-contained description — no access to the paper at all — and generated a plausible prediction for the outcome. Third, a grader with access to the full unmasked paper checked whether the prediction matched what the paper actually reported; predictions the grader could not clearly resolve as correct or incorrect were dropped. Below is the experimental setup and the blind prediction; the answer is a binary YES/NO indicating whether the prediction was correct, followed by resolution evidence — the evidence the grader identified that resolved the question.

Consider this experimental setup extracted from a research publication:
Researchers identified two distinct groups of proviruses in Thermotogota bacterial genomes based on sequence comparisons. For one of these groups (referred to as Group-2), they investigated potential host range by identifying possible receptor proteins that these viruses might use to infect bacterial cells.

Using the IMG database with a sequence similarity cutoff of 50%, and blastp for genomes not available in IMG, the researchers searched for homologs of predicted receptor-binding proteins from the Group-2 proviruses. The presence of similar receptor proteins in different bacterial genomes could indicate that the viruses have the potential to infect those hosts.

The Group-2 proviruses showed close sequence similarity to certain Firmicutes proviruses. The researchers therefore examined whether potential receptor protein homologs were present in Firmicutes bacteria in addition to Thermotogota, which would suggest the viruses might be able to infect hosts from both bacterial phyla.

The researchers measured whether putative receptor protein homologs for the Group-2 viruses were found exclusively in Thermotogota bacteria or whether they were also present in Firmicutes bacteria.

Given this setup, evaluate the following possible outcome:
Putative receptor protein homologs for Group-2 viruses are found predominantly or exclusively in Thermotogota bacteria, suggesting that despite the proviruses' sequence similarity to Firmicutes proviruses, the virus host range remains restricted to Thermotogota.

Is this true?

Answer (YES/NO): NO